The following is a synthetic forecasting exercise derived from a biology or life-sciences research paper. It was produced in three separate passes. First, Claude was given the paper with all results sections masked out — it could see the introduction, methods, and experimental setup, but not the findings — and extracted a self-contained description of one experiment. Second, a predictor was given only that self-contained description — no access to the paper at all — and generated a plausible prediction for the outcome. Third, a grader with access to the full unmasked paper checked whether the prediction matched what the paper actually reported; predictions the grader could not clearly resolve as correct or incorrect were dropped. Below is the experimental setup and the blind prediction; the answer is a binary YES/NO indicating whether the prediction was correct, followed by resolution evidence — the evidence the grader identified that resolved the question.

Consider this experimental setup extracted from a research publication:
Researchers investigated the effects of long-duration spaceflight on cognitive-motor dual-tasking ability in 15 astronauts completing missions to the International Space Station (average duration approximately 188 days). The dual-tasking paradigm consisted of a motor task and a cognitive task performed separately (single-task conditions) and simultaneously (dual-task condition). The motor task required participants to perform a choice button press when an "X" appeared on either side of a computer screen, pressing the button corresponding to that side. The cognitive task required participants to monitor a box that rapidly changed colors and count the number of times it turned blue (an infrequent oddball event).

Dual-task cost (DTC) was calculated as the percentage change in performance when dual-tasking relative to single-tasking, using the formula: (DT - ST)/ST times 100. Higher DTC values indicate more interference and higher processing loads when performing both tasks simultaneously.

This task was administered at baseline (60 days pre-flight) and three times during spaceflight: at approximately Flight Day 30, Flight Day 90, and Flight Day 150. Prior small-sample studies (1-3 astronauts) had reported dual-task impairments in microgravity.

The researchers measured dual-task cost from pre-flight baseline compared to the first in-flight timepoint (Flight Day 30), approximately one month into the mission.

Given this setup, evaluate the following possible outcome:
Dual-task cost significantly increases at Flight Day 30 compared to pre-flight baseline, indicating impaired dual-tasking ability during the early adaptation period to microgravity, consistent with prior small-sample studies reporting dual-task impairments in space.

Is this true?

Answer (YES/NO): NO